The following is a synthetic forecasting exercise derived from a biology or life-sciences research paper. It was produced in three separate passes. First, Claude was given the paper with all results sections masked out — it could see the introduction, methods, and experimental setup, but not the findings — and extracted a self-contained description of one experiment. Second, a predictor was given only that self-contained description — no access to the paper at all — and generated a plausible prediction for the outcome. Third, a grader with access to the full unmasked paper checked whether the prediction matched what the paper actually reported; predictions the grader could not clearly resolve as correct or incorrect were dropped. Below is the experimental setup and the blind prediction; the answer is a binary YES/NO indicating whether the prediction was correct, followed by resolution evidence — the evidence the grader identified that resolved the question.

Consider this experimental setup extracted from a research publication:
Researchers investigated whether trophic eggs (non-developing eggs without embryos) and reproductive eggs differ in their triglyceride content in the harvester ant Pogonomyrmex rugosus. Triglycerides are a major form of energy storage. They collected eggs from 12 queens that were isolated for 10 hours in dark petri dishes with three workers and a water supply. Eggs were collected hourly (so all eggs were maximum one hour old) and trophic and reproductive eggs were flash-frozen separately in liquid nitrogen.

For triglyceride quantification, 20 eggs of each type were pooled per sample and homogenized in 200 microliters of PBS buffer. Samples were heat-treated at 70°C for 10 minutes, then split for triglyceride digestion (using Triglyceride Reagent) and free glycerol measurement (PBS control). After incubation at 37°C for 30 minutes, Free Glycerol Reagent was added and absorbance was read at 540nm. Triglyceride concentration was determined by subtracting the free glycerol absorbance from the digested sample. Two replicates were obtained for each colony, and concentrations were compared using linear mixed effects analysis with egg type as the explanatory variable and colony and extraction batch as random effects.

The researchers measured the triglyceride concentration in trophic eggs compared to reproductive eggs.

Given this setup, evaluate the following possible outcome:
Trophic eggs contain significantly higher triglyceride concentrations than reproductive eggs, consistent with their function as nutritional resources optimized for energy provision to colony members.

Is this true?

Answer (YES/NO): NO